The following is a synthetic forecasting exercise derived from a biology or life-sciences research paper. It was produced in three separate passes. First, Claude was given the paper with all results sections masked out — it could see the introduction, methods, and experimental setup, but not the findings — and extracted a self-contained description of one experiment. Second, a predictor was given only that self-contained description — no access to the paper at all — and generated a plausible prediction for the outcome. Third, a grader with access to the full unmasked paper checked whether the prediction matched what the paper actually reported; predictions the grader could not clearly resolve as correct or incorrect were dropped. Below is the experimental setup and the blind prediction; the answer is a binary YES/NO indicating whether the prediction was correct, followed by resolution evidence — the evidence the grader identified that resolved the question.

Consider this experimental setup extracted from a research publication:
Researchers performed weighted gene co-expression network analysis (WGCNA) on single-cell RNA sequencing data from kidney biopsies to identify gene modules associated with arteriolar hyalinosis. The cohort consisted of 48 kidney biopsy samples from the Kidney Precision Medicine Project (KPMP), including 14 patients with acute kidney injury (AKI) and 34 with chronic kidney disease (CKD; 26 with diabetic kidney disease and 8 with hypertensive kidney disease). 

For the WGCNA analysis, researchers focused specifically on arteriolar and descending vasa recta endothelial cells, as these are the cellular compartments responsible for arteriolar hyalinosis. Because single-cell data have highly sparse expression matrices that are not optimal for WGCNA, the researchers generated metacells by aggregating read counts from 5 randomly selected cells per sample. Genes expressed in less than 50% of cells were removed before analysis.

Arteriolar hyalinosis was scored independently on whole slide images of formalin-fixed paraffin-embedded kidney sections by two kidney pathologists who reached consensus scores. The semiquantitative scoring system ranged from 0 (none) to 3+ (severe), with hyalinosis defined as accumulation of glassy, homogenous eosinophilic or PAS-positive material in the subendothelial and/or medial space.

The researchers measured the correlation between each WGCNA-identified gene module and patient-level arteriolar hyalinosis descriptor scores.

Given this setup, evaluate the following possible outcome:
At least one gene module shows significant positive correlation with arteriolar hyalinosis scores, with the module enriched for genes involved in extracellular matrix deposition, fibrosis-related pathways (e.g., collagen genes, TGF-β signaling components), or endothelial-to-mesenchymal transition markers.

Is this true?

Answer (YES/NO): YES